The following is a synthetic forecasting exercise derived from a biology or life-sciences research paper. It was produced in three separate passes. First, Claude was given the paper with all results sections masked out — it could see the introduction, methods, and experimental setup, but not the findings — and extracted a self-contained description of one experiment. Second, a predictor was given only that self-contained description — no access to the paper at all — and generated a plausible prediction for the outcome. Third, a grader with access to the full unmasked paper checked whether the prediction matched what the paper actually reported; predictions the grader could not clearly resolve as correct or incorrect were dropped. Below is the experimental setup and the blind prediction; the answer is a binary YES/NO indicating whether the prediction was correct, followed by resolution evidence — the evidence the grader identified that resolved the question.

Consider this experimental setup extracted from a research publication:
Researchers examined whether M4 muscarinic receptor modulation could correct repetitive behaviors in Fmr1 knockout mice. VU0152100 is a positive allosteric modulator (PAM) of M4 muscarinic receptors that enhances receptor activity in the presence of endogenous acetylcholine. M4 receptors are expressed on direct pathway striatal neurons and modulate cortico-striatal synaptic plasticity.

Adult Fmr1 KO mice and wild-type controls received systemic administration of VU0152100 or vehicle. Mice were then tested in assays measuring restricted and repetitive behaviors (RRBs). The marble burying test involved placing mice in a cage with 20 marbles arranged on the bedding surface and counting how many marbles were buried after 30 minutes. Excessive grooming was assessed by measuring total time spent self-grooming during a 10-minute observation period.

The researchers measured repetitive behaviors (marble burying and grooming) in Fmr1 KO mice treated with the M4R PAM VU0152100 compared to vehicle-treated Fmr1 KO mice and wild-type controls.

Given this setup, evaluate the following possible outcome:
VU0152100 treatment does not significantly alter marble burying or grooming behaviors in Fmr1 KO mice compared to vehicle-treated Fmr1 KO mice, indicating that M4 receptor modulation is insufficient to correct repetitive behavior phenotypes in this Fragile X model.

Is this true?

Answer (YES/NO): NO